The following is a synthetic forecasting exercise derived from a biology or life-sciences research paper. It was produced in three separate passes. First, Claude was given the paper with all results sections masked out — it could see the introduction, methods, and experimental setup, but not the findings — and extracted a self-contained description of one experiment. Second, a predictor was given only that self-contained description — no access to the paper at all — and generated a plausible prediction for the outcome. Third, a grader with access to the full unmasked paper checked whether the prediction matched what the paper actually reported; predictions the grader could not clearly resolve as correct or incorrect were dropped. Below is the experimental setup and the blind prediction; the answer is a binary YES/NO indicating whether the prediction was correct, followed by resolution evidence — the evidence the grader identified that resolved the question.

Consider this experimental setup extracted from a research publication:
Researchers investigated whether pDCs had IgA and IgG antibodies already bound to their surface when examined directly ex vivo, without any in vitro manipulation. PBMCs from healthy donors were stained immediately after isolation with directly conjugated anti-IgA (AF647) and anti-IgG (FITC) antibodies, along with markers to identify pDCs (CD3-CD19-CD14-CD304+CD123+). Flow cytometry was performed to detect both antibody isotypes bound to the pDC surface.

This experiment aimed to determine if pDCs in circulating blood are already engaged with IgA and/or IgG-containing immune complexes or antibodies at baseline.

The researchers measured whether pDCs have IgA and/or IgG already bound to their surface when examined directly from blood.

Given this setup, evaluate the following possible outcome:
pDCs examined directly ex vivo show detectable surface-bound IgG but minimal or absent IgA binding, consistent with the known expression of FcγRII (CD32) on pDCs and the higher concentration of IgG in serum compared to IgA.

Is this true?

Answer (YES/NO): NO